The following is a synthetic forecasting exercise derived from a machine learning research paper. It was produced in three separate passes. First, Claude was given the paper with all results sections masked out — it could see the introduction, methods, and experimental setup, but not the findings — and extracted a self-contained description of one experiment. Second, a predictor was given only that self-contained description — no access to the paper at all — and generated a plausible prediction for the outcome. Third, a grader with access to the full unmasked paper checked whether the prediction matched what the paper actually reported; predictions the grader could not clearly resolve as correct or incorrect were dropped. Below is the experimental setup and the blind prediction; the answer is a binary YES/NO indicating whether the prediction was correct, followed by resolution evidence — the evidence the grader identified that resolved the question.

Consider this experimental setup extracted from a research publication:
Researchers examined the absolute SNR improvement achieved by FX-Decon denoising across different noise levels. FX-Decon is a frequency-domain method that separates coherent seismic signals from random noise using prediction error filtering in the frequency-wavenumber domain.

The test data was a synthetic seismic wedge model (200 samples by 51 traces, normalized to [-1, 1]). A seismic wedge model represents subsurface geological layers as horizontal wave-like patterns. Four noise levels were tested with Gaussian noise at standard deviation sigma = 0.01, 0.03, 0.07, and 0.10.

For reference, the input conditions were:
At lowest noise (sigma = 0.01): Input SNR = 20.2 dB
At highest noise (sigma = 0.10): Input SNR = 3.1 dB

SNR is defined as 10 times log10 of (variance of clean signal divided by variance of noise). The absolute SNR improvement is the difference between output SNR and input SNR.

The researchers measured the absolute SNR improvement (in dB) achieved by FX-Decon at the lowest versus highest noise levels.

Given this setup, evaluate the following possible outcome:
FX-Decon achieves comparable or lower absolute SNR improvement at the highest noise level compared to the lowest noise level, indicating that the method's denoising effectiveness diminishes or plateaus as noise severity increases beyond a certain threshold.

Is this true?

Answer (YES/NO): NO